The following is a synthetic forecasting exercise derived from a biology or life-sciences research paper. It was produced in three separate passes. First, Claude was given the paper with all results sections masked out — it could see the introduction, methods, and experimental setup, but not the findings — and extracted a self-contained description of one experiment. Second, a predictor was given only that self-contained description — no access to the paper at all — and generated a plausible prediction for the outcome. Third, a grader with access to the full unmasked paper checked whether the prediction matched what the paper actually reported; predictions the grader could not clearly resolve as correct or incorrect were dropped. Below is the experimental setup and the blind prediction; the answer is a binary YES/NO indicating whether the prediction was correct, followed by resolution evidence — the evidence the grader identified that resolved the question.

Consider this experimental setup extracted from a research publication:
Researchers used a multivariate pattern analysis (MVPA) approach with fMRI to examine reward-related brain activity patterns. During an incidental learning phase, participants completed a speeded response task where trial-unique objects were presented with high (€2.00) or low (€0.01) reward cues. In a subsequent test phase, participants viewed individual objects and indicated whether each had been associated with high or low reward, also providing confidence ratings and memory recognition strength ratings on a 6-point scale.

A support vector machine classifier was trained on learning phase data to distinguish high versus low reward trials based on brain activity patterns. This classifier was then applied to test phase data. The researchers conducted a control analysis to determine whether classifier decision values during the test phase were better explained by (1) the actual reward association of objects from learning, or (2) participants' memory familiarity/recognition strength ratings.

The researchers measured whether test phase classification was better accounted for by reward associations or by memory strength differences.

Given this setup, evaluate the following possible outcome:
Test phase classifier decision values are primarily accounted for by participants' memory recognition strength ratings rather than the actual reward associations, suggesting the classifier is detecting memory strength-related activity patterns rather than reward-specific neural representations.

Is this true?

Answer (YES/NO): NO